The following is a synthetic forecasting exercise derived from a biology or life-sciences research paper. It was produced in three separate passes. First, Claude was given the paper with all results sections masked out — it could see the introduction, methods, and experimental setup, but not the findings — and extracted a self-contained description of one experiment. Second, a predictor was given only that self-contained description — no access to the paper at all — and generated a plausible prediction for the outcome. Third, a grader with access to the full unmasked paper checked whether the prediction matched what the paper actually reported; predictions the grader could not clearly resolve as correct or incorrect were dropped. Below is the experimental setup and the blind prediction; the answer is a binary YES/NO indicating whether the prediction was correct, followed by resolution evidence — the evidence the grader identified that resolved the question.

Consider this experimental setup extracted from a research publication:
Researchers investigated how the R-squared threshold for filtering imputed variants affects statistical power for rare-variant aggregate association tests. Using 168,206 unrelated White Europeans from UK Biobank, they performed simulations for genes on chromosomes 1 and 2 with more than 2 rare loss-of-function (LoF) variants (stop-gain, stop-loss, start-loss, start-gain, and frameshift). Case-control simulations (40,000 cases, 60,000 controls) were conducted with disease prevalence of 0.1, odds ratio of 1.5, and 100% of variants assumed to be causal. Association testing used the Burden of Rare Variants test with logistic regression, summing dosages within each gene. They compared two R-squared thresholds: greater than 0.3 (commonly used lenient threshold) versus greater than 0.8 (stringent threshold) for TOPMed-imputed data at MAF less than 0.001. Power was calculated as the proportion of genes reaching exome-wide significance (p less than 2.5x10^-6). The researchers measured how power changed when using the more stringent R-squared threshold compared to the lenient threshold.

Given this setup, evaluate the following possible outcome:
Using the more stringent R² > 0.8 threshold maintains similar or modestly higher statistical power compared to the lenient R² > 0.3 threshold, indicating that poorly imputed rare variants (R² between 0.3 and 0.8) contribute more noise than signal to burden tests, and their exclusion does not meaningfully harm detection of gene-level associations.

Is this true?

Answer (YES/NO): NO